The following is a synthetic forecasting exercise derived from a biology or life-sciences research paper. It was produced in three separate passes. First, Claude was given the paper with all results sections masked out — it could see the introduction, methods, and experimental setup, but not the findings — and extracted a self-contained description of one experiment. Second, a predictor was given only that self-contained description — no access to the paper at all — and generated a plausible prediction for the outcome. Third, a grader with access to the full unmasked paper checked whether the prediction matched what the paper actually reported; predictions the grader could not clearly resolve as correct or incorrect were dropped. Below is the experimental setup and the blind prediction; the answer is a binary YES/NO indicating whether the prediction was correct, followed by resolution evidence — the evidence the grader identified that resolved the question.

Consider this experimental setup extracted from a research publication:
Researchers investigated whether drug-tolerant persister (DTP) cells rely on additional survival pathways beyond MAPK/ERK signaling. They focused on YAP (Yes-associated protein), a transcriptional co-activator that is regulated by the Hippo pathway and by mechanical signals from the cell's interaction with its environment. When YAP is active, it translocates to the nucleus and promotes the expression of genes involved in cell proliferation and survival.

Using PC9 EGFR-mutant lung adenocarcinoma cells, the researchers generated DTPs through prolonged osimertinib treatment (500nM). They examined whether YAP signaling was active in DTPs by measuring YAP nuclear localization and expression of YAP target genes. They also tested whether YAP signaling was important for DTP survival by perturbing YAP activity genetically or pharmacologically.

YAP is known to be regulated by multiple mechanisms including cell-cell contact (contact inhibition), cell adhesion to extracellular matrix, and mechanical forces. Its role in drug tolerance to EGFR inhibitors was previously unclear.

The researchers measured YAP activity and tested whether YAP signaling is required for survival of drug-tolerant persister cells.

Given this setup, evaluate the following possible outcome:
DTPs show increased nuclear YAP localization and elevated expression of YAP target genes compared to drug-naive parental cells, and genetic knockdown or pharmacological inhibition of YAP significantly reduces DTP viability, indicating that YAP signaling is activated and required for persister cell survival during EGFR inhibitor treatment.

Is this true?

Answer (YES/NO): YES